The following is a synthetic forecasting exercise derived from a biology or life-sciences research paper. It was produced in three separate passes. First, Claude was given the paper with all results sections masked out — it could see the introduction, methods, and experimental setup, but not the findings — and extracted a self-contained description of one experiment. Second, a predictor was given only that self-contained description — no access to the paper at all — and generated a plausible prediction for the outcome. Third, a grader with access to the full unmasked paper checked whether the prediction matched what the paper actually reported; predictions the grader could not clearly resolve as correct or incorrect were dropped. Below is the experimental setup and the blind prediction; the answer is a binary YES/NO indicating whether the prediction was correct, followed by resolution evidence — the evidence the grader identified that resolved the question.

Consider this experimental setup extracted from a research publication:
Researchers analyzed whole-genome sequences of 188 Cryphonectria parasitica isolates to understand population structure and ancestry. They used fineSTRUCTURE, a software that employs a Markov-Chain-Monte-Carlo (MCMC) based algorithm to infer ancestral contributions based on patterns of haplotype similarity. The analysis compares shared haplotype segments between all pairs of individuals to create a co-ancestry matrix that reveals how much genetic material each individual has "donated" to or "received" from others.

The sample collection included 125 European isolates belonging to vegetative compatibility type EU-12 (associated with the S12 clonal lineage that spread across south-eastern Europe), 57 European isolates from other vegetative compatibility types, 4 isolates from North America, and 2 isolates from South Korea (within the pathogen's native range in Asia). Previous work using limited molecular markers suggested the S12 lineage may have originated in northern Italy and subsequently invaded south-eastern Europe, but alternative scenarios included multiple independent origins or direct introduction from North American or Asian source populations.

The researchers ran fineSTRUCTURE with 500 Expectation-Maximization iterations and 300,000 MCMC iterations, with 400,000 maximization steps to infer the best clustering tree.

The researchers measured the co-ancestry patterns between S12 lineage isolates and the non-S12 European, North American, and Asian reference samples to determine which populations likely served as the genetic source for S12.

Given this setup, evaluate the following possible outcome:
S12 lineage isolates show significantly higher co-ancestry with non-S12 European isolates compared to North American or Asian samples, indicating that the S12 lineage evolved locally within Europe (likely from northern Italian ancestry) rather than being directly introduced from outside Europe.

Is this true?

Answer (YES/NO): NO